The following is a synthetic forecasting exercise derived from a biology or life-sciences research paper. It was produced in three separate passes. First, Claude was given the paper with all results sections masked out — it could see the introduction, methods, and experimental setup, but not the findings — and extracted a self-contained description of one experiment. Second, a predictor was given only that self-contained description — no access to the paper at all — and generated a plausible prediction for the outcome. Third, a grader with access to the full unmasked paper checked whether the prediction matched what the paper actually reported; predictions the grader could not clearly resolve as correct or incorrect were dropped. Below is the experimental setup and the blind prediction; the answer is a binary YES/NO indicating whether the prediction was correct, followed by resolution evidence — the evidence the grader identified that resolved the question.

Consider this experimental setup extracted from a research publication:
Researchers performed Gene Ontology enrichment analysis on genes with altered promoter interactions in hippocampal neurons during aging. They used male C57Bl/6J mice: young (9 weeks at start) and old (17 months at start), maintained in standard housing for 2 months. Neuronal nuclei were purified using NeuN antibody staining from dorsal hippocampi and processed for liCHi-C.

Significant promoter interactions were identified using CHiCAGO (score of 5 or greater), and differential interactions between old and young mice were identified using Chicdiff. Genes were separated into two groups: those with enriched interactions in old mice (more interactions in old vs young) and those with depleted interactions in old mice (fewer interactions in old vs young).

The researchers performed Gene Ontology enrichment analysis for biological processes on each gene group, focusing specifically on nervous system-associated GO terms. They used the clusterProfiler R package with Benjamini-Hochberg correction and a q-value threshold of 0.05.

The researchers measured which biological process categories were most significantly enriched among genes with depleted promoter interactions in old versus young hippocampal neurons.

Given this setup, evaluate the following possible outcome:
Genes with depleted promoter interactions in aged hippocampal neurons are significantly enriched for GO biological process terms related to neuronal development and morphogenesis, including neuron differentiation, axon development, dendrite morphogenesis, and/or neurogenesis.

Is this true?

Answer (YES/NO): YES